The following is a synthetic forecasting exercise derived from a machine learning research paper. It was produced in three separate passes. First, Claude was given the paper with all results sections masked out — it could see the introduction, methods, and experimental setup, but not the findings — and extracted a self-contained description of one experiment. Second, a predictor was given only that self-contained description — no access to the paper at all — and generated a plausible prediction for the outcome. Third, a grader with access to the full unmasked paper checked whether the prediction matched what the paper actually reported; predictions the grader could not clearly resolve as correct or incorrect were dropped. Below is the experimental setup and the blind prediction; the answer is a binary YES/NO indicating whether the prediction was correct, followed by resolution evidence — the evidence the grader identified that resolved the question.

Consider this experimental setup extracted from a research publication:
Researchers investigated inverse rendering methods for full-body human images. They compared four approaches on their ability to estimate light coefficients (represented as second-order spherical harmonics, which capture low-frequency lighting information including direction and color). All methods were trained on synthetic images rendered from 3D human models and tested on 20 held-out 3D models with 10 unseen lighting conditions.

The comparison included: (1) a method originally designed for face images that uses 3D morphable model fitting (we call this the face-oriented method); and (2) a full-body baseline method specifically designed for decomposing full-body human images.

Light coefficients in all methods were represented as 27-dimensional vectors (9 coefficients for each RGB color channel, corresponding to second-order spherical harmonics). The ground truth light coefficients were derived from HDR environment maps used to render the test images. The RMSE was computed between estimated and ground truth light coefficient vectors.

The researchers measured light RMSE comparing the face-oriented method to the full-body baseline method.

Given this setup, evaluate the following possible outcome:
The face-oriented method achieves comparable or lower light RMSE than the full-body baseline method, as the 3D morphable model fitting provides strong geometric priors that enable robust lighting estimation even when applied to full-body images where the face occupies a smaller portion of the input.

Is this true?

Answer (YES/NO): NO